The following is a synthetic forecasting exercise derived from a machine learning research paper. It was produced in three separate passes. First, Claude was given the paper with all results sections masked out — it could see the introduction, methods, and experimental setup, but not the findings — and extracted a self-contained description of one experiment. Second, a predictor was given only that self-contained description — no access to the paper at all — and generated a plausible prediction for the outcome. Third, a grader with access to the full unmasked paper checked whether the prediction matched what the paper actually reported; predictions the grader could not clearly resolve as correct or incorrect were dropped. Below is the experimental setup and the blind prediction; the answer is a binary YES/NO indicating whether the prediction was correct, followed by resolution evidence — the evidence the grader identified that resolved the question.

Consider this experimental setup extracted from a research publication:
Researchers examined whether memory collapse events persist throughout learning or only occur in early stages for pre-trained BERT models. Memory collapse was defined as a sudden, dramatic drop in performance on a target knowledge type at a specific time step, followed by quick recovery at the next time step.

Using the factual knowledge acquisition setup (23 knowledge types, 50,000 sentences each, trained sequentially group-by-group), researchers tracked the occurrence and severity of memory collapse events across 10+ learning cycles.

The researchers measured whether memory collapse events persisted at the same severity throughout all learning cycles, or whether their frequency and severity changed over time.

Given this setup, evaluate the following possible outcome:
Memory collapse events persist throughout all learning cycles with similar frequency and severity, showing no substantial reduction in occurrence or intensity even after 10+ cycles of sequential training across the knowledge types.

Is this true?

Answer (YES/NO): NO